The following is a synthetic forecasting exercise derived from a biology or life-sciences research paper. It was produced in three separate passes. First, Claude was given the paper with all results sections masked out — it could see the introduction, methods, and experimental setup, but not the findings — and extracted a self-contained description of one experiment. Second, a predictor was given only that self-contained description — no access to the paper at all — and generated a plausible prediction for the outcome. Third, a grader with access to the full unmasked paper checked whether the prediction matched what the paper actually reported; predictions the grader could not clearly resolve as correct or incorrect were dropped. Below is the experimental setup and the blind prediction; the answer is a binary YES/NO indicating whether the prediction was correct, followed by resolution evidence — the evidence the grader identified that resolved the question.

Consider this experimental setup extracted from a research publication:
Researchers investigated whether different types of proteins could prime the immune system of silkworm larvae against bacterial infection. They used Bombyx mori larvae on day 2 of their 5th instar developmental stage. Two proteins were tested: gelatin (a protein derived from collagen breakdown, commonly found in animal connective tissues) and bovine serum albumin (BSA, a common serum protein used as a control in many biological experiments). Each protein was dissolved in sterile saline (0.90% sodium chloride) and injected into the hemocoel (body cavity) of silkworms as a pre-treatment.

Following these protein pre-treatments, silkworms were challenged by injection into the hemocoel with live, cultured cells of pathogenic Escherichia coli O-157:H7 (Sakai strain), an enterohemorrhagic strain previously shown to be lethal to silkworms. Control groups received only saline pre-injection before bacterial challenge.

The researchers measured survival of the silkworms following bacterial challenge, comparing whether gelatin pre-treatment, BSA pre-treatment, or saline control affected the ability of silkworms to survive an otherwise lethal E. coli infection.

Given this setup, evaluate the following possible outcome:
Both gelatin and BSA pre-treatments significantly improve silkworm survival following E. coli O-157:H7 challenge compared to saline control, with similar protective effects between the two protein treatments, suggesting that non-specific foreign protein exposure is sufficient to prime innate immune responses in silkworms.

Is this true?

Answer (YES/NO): NO